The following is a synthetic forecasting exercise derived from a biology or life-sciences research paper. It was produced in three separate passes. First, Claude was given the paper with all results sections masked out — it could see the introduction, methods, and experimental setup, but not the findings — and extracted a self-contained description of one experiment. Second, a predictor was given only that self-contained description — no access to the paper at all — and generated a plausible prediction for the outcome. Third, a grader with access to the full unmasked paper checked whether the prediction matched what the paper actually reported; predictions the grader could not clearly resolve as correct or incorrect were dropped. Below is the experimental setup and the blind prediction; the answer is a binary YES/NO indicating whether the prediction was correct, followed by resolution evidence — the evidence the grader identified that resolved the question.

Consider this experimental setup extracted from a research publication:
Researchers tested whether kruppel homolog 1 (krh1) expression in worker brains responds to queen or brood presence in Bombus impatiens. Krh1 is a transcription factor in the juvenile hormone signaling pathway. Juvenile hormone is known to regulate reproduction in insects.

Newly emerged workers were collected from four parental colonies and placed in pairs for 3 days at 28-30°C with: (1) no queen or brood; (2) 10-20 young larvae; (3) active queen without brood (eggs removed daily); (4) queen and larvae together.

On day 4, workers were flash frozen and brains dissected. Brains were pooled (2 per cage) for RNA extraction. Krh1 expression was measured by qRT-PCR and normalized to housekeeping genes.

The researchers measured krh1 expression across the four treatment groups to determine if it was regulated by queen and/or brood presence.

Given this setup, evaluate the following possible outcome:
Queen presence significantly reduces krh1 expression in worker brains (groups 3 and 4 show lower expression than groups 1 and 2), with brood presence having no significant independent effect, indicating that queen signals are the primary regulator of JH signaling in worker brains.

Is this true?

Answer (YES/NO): NO